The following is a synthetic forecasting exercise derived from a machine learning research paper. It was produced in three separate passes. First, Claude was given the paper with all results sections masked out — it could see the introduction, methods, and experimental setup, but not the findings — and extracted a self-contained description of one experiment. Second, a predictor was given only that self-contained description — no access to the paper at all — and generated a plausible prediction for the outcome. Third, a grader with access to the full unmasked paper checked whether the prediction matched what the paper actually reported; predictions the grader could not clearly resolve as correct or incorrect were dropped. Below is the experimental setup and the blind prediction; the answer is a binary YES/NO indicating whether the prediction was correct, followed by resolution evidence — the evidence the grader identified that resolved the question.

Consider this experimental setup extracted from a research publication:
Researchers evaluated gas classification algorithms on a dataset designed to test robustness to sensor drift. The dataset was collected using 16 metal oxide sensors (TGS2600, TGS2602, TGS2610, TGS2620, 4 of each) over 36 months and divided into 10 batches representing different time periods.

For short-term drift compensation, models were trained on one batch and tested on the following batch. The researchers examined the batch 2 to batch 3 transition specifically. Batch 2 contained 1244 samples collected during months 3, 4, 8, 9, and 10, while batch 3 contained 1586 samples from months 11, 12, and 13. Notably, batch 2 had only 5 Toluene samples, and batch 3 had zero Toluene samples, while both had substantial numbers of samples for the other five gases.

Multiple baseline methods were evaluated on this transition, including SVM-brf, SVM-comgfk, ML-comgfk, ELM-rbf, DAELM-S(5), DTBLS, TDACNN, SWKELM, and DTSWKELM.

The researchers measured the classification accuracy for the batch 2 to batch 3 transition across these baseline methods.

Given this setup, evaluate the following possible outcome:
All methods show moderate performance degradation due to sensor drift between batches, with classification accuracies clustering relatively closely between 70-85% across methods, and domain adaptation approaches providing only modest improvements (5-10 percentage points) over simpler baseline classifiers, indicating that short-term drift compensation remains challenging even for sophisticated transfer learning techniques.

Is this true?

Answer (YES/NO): NO